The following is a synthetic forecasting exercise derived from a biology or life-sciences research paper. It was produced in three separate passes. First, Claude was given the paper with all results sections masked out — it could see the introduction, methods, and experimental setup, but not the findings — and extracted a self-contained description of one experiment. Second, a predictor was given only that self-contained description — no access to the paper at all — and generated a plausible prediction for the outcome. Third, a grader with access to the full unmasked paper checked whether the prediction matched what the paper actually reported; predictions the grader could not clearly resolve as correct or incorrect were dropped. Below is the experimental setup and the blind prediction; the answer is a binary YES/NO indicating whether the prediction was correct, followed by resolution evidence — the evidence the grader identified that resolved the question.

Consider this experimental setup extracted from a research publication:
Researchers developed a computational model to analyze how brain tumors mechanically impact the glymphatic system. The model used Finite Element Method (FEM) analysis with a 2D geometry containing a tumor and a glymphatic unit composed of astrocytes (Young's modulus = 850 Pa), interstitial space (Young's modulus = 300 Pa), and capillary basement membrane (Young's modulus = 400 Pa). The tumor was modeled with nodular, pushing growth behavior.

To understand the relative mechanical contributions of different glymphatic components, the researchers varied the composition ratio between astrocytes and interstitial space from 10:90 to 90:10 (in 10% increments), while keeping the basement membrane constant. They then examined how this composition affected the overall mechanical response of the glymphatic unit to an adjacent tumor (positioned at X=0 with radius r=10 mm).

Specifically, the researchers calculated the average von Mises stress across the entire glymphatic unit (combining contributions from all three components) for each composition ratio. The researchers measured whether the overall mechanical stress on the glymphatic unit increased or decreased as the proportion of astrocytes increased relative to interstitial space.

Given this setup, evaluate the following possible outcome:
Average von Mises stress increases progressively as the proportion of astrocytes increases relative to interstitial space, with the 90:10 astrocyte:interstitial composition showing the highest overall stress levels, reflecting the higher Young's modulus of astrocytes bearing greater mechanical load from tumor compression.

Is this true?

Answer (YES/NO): NO